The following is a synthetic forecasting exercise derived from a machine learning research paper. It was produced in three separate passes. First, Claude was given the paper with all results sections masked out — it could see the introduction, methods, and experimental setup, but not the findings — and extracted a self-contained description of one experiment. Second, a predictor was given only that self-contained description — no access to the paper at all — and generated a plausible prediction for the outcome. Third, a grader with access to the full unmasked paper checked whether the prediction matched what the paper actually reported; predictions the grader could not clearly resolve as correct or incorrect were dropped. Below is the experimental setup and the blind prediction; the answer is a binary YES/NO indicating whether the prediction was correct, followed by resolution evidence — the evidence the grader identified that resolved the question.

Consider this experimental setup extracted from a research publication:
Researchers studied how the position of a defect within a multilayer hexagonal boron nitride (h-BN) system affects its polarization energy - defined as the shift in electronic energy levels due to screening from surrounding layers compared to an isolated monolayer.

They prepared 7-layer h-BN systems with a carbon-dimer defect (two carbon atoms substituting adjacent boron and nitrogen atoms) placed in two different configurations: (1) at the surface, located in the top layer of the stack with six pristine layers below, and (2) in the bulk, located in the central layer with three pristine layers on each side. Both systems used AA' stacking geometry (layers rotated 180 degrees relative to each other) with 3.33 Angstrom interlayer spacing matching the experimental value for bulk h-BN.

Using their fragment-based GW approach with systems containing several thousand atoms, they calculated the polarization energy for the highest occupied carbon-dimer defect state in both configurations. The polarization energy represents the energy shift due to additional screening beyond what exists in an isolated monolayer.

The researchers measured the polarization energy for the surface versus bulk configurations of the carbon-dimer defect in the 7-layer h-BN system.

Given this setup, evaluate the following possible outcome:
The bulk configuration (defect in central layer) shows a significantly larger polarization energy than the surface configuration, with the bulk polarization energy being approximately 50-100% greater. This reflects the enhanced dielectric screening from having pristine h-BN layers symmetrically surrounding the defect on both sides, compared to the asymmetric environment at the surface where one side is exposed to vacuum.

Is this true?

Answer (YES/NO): YES